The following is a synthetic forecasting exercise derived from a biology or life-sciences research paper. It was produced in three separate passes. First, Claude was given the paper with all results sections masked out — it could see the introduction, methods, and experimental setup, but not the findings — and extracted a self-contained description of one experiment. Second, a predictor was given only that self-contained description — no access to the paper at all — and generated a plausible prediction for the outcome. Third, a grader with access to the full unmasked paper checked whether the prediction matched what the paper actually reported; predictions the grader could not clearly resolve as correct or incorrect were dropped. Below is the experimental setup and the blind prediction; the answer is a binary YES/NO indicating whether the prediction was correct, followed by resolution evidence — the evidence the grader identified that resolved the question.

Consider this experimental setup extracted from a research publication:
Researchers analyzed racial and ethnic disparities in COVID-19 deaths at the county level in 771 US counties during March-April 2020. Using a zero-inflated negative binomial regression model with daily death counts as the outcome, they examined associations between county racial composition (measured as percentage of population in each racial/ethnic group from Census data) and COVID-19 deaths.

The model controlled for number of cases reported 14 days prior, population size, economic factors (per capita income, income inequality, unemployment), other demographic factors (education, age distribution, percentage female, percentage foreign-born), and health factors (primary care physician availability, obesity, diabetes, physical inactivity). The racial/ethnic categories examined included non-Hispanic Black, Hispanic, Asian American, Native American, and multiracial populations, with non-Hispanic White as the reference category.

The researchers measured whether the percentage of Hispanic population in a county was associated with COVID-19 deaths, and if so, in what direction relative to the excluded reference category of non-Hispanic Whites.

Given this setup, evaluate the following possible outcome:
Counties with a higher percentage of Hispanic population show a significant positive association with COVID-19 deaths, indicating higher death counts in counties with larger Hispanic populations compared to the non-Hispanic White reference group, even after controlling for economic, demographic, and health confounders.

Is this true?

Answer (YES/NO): NO